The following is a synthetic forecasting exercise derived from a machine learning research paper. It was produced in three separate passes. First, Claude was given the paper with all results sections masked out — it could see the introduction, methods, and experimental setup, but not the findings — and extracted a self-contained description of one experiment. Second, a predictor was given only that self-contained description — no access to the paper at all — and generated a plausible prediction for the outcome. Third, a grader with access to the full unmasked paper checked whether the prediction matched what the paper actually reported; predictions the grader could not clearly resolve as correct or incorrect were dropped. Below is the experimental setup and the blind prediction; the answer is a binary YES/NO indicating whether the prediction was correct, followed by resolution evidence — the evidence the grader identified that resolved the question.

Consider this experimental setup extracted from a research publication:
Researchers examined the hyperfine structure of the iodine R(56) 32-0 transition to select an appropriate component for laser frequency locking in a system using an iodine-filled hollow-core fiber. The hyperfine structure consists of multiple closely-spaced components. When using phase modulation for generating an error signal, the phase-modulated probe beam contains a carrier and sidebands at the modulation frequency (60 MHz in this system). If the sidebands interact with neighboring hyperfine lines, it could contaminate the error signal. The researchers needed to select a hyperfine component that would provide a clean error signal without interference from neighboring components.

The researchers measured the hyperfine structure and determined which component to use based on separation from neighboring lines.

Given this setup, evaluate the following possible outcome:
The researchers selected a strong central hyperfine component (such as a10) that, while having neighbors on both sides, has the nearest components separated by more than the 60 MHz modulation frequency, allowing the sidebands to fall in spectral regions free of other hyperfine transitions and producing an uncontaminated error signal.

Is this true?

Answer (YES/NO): NO